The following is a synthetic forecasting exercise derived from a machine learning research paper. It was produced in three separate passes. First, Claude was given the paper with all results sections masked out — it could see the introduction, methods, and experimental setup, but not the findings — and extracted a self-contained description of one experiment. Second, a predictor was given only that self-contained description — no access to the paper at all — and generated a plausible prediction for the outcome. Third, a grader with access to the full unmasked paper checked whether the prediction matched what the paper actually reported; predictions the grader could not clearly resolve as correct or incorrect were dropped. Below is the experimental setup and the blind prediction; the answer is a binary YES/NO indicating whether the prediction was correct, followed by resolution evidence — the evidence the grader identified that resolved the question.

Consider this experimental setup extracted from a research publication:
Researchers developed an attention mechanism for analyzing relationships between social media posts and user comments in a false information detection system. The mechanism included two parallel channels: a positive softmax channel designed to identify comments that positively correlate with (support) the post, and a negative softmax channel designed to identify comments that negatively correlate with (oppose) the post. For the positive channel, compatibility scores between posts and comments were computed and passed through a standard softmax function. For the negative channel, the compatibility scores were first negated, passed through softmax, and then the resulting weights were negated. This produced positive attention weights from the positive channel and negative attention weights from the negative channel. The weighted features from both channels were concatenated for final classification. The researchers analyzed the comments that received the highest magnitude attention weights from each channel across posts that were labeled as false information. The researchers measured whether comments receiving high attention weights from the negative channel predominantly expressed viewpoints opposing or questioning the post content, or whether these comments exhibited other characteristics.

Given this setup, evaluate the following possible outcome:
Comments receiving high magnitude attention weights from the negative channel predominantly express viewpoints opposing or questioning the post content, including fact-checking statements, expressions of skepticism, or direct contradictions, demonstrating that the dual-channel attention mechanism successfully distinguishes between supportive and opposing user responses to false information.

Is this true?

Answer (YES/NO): YES